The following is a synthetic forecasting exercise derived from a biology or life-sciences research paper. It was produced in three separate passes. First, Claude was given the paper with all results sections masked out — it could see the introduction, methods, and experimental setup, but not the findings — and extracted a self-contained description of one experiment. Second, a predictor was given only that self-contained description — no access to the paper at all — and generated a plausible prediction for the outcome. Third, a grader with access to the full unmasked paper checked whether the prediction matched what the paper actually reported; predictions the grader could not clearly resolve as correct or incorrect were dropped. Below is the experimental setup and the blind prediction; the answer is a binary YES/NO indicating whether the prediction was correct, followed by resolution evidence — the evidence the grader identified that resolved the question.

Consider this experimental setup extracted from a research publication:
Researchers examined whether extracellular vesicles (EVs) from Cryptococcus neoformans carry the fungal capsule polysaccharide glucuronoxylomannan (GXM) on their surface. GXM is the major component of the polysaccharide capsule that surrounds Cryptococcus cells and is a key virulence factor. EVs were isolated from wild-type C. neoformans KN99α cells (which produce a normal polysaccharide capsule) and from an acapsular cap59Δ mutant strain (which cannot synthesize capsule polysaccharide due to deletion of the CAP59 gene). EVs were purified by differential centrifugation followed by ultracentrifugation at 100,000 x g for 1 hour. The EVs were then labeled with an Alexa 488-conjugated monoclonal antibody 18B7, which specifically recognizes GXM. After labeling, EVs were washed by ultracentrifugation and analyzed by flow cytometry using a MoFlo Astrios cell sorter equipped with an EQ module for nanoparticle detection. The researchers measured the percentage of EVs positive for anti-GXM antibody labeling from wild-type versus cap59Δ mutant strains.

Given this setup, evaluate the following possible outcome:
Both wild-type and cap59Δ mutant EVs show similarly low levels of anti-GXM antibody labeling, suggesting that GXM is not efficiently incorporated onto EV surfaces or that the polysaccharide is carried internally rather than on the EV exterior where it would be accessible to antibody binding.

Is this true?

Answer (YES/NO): NO